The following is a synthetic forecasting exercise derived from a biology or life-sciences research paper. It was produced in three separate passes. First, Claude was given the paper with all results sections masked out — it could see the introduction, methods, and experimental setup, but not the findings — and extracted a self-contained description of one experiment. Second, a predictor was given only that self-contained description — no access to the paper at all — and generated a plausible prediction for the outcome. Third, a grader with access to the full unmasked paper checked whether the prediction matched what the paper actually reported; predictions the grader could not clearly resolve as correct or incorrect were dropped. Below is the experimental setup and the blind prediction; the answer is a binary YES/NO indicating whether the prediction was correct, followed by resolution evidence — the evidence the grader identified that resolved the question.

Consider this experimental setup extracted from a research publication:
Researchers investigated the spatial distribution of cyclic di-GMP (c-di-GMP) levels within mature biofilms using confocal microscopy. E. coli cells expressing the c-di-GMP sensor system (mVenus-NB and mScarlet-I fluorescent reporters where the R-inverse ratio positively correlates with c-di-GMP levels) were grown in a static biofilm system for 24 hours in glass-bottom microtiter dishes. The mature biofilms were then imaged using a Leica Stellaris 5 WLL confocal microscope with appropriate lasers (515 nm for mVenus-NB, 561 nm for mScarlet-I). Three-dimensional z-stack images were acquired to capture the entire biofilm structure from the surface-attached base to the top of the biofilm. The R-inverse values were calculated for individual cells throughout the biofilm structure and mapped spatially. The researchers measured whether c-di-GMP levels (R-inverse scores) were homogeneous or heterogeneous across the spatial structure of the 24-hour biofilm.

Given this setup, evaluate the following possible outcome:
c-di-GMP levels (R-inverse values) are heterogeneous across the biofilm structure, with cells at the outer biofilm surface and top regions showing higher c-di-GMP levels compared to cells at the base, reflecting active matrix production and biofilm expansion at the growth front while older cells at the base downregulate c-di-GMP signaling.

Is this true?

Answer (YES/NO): NO